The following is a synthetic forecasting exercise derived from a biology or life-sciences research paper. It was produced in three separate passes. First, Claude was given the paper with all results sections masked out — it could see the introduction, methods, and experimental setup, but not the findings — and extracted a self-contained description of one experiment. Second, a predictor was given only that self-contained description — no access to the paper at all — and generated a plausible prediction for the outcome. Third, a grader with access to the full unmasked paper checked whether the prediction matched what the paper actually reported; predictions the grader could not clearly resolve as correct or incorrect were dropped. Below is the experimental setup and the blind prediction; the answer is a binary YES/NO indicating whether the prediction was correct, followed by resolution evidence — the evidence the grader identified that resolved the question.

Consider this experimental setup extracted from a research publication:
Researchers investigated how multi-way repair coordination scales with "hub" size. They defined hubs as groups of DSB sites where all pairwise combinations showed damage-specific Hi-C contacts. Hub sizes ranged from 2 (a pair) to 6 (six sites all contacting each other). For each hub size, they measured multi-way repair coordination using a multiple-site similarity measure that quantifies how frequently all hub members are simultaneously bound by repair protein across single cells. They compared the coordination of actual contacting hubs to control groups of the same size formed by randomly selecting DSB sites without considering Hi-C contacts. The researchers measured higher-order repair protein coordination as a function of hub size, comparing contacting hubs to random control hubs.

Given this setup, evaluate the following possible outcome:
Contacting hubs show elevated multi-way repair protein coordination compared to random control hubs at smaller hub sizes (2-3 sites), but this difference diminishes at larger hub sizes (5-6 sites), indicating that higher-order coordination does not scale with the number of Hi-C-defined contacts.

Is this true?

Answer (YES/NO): NO